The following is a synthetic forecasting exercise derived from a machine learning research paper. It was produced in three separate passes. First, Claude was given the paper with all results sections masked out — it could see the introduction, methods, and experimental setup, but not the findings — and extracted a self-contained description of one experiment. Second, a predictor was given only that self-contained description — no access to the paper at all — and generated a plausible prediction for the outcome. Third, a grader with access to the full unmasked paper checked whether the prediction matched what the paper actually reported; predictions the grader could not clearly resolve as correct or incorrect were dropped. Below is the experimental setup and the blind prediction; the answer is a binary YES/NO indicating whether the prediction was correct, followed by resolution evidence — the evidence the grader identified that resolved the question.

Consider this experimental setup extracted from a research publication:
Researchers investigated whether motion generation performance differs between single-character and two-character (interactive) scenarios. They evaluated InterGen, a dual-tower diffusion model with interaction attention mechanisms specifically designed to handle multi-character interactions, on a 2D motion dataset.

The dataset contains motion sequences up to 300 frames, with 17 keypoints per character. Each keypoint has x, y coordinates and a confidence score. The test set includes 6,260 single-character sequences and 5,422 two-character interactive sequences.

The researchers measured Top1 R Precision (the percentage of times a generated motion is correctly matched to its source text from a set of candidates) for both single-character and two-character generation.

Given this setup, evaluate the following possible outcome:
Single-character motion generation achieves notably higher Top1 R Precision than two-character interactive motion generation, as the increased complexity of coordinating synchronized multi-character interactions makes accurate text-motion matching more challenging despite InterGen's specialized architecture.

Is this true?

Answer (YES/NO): YES